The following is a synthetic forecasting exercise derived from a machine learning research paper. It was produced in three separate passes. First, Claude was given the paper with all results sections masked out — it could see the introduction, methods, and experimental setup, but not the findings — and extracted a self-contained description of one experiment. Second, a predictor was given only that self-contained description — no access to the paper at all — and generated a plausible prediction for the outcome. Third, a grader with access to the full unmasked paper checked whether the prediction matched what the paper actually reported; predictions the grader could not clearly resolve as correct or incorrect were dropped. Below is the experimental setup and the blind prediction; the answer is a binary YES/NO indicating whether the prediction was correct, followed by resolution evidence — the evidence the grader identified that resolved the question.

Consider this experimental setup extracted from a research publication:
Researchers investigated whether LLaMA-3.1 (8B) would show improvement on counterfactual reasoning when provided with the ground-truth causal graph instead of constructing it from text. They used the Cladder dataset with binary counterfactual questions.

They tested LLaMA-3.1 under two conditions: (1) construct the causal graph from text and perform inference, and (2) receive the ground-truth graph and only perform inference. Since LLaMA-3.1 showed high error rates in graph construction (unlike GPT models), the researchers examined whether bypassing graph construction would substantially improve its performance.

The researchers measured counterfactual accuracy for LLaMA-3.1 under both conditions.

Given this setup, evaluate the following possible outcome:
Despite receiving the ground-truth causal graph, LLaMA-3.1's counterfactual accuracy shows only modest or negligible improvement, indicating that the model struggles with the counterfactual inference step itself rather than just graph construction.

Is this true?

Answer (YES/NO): YES